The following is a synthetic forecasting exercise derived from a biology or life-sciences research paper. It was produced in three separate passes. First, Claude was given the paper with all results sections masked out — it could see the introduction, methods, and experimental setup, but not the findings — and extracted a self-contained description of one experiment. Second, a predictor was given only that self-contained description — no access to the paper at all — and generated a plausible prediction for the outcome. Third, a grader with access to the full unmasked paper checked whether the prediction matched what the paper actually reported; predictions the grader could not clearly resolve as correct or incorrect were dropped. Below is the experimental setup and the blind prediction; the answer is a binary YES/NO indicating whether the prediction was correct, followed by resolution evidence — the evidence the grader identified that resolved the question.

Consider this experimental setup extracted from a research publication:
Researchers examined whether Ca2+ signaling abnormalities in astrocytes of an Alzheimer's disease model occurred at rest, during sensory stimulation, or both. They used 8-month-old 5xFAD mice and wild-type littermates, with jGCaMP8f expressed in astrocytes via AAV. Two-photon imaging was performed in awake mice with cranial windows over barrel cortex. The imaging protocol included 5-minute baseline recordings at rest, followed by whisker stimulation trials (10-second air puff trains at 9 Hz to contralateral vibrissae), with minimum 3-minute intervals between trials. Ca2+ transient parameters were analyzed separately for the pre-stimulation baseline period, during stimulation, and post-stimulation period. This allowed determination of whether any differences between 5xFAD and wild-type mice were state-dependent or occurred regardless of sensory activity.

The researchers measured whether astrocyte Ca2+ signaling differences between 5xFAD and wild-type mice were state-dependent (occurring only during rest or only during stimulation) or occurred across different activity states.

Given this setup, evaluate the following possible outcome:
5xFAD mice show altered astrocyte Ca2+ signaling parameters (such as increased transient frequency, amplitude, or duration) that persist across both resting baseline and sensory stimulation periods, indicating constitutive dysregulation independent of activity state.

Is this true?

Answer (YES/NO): NO